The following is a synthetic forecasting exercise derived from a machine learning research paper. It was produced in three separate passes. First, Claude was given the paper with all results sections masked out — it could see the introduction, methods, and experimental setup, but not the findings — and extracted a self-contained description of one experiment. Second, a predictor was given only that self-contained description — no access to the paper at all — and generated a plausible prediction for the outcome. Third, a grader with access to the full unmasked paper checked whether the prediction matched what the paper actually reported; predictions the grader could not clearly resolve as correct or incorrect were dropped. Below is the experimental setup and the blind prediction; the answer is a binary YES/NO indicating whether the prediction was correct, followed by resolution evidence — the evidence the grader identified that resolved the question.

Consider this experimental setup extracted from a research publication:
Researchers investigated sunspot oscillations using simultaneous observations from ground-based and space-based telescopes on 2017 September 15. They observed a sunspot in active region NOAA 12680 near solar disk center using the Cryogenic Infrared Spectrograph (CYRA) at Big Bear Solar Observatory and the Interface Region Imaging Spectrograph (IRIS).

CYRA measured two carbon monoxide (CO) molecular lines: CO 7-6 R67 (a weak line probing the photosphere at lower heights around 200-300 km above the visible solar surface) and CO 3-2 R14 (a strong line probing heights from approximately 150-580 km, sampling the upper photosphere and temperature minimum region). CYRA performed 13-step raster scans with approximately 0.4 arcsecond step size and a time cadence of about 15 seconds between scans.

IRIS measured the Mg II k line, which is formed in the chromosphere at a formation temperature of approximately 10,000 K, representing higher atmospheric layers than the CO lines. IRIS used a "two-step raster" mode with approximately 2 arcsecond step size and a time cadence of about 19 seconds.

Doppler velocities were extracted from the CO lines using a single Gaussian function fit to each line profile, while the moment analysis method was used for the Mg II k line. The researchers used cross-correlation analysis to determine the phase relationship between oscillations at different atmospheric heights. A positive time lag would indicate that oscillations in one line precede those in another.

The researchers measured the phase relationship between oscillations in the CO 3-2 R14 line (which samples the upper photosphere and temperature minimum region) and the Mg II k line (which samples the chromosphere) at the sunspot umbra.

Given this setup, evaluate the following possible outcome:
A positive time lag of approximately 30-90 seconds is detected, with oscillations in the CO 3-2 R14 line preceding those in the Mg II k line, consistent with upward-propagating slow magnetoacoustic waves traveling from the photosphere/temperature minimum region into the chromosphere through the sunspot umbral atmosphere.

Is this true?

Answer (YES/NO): NO